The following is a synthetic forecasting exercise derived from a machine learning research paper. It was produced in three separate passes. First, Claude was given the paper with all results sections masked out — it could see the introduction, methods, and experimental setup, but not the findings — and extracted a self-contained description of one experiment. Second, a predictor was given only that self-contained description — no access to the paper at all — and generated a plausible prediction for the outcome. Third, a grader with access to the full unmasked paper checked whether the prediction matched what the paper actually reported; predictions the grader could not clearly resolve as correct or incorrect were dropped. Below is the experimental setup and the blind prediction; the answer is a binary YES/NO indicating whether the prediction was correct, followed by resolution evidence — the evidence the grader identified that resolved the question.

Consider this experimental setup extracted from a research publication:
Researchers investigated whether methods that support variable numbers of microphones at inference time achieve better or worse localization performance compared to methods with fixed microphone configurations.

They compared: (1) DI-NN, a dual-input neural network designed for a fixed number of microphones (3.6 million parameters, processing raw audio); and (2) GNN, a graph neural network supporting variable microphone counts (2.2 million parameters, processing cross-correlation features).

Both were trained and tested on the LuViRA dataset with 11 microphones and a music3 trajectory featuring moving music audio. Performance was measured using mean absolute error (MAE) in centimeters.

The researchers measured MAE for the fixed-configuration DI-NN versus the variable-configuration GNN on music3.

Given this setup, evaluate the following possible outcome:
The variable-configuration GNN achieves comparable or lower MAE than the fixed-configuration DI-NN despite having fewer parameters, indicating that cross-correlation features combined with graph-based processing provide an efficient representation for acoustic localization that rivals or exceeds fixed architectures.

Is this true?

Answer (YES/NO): YES